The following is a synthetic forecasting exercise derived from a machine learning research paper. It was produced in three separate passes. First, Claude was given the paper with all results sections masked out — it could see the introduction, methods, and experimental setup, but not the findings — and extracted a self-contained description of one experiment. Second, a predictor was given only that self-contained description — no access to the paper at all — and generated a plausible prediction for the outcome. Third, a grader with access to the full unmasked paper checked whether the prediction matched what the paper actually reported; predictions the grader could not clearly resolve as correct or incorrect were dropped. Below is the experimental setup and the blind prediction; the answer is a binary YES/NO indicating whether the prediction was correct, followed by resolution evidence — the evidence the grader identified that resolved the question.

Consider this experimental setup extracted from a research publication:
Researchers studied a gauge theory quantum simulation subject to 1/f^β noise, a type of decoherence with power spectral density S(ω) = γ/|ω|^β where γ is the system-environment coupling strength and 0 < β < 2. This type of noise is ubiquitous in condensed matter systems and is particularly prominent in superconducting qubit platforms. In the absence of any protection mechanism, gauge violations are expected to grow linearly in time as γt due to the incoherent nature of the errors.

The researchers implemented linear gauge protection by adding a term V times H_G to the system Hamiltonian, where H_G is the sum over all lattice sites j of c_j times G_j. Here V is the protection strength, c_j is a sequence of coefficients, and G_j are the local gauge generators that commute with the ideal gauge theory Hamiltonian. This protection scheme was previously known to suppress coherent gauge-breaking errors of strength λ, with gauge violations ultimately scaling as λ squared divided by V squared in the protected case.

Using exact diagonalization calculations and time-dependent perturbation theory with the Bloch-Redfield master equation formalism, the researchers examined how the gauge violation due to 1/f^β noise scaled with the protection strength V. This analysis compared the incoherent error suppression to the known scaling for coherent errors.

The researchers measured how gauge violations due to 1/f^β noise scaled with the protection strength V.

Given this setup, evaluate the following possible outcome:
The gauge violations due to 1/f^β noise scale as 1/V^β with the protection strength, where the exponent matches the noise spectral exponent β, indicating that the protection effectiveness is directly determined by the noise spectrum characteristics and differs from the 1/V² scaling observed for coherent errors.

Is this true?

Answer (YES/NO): YES